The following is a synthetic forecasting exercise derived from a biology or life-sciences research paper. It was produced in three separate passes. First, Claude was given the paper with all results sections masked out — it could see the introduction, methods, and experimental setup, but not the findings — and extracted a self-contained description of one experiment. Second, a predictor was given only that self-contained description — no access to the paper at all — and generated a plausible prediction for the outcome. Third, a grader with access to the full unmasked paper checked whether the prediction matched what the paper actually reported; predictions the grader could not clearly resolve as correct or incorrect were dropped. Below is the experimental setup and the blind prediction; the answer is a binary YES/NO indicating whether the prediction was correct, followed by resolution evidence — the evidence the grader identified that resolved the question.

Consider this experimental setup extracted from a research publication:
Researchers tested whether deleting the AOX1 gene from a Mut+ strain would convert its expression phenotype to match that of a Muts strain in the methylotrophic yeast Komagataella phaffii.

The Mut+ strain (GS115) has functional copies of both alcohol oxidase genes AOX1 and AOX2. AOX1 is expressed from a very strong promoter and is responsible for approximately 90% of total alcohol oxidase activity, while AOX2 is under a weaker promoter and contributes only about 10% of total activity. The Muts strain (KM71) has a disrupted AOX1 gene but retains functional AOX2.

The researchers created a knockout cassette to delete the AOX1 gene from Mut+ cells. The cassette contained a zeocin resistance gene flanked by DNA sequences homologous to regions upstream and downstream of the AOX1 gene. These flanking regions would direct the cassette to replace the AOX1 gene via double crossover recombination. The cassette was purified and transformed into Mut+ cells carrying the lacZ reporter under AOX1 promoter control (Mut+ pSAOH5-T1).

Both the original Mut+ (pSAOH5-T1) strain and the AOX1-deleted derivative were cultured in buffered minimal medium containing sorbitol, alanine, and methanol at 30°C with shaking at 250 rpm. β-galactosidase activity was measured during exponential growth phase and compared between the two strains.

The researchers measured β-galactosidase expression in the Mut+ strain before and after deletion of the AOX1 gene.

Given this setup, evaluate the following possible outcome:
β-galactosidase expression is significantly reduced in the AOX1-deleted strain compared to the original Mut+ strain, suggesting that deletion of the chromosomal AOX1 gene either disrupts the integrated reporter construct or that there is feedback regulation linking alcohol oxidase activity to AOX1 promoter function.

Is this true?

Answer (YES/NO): YES